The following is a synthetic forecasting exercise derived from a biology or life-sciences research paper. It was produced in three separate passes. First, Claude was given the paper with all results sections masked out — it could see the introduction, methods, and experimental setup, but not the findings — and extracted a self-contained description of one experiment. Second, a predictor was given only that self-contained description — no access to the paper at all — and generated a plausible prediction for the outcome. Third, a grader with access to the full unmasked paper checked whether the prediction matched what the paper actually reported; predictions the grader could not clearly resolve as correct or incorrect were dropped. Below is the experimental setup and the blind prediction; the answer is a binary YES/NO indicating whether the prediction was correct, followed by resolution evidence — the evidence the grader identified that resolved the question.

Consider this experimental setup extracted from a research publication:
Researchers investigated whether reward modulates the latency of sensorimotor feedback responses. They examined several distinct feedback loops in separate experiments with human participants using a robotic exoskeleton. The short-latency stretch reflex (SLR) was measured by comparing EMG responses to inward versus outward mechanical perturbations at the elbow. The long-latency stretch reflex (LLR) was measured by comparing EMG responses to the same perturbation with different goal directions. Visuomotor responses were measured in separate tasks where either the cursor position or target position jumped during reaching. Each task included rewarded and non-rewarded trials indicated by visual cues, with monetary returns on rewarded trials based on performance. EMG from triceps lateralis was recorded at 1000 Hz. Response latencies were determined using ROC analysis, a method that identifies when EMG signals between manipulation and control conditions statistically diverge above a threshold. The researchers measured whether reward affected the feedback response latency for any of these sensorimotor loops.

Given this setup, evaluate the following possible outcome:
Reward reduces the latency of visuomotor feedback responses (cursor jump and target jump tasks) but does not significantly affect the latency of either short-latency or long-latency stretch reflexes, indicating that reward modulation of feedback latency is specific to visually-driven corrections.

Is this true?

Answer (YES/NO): NO